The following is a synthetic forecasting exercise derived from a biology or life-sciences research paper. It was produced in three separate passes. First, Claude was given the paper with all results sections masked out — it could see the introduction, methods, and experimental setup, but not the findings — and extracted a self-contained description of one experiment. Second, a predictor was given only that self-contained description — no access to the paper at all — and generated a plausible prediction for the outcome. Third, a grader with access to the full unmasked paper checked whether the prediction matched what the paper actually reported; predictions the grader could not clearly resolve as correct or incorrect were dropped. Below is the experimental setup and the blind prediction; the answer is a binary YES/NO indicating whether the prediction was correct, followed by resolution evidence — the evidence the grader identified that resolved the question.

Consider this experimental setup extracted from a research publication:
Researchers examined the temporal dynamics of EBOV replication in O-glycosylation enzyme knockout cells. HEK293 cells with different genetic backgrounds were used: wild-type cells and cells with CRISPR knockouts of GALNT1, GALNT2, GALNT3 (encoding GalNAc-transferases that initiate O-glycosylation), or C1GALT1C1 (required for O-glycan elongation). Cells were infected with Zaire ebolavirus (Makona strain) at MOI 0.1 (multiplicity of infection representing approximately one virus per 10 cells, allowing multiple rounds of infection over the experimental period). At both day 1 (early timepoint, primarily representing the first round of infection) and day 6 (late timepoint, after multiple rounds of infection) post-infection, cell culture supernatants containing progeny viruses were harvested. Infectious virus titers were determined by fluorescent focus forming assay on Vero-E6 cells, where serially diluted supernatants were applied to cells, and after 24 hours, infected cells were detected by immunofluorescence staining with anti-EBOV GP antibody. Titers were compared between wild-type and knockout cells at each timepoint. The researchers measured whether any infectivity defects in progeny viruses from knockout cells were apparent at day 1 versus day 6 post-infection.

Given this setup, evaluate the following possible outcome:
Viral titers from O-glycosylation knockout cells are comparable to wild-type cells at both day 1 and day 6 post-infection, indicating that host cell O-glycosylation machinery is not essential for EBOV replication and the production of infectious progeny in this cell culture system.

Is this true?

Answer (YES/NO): NO